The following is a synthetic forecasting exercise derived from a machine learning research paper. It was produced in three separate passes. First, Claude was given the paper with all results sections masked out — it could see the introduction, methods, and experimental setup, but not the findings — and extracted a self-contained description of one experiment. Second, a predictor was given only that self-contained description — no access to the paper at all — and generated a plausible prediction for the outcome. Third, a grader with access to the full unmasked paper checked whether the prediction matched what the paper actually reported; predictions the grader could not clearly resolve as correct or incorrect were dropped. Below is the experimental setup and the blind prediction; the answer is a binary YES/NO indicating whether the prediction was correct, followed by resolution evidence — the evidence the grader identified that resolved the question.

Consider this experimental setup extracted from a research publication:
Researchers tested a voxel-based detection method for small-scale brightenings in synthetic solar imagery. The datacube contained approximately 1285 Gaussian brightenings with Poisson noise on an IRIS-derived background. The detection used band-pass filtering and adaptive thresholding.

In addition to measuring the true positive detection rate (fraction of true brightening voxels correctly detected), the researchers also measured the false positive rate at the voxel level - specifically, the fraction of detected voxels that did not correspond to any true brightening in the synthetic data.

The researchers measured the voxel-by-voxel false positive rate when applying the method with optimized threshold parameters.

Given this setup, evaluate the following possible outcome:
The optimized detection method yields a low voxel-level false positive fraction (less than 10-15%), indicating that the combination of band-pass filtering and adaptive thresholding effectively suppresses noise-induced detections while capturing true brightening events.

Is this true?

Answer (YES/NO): YES